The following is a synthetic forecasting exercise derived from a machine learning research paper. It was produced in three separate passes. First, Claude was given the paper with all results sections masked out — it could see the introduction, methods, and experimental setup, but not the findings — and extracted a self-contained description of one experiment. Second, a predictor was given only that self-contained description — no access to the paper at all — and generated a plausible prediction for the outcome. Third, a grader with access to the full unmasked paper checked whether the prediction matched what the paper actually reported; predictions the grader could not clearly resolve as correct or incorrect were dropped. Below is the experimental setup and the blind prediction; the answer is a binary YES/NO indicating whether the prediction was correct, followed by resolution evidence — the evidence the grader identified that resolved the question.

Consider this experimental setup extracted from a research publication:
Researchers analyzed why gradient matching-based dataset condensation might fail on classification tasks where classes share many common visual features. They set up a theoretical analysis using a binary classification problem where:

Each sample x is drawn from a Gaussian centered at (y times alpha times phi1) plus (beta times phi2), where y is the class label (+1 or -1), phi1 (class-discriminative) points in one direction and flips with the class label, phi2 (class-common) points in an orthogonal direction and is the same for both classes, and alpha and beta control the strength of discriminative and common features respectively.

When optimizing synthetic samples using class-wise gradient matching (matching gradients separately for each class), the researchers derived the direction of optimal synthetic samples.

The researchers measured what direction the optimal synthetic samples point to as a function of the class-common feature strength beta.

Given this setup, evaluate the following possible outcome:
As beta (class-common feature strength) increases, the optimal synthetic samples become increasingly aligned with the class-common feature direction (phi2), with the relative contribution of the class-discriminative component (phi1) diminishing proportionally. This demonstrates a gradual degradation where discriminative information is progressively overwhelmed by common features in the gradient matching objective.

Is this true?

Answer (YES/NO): YES